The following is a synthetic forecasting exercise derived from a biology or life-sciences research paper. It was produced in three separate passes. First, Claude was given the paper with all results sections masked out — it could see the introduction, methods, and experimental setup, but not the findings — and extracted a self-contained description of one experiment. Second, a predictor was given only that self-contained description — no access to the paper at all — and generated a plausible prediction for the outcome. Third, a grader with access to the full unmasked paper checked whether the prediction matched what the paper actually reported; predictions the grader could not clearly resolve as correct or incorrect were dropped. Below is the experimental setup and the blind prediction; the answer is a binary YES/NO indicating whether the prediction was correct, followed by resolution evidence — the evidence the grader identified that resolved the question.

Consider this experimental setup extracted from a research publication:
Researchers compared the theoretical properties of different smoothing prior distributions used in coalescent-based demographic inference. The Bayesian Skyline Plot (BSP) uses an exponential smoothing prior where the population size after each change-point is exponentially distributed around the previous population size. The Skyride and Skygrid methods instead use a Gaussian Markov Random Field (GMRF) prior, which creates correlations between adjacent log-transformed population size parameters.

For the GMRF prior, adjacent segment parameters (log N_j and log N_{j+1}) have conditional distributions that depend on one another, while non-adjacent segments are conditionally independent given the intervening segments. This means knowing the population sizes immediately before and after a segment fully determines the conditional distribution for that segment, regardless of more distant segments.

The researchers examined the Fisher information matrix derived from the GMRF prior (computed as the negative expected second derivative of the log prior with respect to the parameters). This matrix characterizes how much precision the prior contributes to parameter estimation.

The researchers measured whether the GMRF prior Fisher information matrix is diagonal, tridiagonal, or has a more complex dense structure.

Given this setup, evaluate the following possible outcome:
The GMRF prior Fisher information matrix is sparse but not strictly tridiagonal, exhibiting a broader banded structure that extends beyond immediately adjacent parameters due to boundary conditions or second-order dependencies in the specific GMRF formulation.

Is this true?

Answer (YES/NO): NO